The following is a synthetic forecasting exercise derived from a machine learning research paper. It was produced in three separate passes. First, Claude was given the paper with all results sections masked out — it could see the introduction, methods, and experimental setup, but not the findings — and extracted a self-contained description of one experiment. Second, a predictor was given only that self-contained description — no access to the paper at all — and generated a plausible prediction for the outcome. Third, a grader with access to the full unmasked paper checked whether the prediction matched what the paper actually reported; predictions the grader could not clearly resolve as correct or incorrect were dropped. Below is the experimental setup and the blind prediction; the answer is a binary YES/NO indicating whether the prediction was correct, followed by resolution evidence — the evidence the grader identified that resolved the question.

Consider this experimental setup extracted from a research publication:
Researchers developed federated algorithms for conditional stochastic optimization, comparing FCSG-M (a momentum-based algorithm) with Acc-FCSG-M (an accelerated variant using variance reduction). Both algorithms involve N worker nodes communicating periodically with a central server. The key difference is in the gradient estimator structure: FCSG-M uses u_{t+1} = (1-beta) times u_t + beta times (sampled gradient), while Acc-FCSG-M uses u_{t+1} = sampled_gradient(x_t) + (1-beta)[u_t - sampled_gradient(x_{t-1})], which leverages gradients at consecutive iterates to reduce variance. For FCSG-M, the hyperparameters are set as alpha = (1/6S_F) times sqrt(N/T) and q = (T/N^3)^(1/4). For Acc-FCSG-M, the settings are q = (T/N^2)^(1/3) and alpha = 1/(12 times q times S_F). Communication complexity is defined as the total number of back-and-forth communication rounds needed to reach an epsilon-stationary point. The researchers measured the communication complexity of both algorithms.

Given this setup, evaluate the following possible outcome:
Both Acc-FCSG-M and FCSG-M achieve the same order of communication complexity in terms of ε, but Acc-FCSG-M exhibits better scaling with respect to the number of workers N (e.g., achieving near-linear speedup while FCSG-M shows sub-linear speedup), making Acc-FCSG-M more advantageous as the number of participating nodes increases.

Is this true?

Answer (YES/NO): NO